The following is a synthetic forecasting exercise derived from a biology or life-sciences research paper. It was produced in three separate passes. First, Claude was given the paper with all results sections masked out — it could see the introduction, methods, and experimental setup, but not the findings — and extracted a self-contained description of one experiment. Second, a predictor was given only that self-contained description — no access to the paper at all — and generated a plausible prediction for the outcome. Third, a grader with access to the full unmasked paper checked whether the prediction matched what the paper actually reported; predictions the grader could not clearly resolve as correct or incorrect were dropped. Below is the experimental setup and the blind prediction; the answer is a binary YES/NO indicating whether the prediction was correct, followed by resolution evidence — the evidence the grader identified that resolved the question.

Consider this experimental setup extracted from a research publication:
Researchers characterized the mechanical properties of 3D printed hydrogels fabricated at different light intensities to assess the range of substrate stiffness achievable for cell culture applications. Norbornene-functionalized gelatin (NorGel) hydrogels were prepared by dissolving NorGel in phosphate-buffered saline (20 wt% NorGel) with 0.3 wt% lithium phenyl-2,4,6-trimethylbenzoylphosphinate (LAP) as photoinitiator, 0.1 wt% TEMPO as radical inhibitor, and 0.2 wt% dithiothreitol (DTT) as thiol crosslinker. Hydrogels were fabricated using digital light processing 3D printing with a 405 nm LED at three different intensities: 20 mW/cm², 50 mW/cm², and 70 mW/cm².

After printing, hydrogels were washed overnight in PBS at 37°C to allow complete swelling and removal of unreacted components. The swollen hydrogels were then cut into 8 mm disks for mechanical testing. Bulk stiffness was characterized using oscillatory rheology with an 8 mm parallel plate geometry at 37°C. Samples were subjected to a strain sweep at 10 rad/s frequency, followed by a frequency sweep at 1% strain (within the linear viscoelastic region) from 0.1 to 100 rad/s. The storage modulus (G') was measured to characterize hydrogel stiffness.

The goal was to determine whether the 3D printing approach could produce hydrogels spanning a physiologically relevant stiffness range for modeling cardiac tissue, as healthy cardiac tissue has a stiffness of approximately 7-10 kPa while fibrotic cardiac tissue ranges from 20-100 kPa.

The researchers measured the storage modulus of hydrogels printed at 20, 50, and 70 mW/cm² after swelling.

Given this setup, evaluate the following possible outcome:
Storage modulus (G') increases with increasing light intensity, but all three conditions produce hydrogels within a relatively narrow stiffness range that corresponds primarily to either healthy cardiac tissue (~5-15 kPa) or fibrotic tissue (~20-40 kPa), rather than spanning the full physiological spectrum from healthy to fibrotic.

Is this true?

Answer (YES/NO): NO